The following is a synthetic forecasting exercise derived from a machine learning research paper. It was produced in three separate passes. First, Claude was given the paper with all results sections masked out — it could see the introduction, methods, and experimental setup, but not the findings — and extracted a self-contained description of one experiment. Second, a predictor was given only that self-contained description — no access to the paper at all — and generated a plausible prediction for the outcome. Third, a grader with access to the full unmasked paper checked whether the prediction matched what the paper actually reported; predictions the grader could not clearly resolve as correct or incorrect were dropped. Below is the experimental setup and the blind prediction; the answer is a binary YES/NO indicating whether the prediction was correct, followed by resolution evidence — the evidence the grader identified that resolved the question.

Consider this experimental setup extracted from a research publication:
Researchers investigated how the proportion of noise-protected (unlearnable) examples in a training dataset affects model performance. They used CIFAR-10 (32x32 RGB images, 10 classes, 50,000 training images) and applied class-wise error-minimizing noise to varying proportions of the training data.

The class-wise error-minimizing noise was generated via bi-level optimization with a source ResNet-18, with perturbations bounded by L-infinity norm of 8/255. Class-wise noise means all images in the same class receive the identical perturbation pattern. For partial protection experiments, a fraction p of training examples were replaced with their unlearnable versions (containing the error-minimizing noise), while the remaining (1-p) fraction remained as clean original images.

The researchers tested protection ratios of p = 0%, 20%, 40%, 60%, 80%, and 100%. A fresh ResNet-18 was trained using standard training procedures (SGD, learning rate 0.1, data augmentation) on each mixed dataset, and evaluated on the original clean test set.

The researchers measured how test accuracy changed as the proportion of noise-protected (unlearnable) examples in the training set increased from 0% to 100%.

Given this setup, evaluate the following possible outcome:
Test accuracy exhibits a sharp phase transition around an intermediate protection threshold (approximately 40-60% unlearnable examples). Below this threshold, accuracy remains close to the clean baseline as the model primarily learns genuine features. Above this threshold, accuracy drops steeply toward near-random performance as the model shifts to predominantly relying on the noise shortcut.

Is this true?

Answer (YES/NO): NO